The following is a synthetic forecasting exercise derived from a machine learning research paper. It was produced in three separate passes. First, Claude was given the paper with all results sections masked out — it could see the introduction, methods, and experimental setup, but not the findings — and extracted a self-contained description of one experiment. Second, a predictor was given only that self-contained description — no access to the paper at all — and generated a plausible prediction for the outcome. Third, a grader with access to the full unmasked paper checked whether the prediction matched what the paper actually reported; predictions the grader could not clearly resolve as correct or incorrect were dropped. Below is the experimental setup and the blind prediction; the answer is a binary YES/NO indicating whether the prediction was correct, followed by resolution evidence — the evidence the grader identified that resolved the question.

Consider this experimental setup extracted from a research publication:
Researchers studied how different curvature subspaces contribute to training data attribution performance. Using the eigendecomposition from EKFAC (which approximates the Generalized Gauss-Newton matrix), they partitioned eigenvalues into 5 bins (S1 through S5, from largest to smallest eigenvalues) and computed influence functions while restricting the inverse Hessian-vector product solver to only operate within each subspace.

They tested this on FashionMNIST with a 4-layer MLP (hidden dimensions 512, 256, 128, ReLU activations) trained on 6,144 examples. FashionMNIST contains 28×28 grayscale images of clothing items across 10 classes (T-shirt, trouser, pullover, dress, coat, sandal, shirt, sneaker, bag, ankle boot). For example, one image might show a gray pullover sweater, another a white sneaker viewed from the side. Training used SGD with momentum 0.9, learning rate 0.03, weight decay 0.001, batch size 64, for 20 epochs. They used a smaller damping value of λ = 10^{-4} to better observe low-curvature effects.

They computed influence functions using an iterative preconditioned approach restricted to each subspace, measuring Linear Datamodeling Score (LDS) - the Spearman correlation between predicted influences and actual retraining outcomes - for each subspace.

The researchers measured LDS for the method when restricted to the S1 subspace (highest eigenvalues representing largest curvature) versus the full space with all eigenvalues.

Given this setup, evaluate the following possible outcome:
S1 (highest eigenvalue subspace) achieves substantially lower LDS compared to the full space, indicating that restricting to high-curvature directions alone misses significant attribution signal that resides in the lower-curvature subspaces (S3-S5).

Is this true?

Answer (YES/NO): YES